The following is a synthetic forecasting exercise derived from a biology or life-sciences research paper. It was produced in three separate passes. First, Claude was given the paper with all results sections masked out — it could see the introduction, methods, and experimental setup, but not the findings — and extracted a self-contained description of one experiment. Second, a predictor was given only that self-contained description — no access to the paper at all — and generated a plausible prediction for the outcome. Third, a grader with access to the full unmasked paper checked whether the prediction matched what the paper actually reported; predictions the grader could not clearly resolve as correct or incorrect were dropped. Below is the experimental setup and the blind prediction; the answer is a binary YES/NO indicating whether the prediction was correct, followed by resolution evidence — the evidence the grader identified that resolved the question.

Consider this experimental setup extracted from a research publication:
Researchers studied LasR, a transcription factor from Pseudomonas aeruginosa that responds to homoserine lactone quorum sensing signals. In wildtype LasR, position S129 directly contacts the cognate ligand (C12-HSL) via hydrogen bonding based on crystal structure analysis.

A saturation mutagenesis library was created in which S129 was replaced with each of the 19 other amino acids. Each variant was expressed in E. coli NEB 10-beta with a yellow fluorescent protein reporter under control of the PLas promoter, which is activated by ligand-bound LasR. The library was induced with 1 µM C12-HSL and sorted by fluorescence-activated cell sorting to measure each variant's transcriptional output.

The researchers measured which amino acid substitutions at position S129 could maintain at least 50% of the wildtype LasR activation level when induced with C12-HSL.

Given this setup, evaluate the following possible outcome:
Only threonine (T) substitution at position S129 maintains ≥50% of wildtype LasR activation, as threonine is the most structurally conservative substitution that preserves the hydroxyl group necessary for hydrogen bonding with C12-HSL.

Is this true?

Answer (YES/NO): NO